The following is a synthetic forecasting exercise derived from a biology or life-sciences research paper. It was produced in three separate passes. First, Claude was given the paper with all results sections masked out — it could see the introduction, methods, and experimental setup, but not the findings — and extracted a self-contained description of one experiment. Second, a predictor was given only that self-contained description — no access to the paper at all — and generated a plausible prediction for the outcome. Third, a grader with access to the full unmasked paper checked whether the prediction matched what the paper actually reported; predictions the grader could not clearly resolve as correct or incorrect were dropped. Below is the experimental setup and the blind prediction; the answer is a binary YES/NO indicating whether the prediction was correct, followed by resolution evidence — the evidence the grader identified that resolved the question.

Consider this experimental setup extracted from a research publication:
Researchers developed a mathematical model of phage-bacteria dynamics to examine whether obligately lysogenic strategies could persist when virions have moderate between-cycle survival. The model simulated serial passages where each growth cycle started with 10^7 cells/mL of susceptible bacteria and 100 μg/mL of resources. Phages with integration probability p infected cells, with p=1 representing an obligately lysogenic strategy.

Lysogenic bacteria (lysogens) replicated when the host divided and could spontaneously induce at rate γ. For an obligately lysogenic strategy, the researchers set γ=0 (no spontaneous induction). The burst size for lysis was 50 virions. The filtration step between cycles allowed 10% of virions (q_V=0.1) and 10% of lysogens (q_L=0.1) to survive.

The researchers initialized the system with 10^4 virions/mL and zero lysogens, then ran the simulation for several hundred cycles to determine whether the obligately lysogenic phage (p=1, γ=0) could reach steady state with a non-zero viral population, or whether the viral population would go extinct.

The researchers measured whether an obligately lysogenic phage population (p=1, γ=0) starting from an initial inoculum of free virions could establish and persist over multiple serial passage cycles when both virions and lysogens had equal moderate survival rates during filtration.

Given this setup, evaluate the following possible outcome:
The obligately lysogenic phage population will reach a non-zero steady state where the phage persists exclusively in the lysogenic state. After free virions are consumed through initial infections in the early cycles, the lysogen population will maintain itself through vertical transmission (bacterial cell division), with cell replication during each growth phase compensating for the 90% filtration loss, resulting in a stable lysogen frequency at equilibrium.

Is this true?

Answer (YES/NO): NO